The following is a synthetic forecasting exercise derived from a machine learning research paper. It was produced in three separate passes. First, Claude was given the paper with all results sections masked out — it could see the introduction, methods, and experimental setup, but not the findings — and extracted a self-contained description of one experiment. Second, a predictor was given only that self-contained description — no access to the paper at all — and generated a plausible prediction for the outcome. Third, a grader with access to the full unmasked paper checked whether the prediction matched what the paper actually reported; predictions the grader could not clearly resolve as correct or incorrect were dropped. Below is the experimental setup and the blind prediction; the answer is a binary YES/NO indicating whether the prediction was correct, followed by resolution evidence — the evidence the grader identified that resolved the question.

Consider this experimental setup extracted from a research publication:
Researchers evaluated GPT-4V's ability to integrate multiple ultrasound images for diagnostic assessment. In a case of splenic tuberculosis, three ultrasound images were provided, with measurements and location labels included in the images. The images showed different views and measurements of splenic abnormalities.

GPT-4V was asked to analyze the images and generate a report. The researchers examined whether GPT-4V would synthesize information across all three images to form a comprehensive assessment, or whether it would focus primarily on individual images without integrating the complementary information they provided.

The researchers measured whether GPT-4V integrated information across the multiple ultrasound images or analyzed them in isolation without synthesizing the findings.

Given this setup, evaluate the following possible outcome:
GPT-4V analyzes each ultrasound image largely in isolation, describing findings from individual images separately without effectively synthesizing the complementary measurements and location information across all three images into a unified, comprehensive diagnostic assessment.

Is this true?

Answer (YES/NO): YES